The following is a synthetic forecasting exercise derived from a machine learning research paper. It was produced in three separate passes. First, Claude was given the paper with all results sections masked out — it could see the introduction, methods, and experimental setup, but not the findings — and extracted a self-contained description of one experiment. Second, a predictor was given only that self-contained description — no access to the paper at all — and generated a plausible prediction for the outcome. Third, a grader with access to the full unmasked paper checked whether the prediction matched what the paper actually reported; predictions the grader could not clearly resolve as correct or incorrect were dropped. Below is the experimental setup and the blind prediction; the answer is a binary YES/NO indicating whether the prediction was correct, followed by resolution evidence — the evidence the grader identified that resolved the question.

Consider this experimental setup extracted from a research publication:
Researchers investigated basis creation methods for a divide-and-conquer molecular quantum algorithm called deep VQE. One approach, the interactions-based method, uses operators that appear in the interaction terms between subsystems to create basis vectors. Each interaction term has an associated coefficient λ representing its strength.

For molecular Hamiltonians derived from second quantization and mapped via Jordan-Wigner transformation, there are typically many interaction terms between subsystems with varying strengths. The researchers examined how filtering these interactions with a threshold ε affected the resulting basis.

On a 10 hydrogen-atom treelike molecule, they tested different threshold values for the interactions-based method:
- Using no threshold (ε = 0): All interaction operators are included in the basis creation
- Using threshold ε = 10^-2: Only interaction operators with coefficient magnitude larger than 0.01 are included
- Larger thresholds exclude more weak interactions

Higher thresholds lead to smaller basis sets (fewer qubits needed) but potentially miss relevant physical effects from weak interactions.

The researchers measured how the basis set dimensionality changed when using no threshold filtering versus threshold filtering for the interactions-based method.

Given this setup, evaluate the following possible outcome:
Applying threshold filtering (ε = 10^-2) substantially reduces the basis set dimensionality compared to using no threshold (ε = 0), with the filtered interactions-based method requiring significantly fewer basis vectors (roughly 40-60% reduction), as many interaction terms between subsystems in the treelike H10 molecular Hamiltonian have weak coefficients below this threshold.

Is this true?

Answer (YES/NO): NO